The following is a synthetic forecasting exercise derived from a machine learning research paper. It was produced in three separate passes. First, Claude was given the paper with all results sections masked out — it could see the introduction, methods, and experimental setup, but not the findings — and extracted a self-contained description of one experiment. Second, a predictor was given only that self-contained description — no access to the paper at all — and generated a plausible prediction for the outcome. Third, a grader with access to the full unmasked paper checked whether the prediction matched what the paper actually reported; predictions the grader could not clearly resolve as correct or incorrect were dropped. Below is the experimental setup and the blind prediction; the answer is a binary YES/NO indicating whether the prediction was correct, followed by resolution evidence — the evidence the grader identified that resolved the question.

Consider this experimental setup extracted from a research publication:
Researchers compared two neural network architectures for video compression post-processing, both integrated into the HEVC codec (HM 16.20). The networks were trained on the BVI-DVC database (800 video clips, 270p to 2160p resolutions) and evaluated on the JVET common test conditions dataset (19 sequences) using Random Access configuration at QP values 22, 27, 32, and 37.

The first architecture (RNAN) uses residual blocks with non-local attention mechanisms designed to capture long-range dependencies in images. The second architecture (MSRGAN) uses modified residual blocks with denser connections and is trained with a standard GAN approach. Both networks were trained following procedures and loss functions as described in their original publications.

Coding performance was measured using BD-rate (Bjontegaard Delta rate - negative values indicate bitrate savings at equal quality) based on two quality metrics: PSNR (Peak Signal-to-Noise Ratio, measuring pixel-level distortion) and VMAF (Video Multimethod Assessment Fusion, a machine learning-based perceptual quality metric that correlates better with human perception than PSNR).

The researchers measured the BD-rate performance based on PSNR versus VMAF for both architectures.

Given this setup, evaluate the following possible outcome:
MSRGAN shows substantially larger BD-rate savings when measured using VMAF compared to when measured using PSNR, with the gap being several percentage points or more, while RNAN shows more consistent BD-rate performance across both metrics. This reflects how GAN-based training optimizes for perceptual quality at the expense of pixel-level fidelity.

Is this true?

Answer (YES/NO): YES